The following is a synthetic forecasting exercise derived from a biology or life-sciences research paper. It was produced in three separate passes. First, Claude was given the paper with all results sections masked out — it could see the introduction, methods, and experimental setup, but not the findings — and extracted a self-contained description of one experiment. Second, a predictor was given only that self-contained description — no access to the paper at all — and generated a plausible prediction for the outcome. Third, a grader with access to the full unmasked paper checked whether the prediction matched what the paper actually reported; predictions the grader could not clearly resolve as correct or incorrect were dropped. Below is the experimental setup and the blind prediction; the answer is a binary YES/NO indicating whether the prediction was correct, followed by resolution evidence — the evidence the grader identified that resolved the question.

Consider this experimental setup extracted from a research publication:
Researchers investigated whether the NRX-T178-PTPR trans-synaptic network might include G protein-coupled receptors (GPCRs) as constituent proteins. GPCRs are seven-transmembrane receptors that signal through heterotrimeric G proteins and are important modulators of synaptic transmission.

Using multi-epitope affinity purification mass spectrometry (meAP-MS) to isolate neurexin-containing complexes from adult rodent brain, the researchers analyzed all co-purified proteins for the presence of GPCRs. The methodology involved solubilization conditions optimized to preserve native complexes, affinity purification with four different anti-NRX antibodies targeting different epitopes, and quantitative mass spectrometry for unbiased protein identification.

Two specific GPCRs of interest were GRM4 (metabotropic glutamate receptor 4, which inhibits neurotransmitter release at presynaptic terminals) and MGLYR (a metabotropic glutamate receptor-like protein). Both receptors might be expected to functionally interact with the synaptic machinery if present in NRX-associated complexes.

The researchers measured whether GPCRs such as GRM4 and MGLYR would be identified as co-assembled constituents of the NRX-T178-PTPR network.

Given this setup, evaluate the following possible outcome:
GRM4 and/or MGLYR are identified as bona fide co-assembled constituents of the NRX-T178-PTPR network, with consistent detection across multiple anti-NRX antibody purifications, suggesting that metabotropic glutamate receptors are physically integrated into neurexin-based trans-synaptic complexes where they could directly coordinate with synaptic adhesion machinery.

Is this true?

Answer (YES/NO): YES